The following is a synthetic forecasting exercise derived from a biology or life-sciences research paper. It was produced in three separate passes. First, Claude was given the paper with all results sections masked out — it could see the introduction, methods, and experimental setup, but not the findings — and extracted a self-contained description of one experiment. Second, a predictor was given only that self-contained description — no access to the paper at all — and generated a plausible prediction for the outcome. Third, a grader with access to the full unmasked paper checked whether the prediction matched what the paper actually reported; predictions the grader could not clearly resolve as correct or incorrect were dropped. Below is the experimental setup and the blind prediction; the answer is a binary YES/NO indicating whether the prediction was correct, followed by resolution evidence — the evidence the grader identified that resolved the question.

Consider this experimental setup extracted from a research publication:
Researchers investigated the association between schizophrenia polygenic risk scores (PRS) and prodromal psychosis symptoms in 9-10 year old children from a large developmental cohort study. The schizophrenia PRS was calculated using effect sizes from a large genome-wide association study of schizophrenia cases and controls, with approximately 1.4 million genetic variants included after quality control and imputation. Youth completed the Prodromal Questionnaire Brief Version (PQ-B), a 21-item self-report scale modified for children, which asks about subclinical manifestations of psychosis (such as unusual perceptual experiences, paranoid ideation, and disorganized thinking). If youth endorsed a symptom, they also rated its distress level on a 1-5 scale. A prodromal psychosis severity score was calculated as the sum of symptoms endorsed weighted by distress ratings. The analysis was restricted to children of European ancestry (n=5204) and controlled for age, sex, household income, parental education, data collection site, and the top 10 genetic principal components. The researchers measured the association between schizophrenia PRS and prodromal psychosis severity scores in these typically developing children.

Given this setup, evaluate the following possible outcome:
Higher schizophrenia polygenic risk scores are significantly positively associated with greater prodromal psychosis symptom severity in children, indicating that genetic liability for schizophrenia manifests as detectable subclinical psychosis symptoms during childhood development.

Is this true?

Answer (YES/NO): NO